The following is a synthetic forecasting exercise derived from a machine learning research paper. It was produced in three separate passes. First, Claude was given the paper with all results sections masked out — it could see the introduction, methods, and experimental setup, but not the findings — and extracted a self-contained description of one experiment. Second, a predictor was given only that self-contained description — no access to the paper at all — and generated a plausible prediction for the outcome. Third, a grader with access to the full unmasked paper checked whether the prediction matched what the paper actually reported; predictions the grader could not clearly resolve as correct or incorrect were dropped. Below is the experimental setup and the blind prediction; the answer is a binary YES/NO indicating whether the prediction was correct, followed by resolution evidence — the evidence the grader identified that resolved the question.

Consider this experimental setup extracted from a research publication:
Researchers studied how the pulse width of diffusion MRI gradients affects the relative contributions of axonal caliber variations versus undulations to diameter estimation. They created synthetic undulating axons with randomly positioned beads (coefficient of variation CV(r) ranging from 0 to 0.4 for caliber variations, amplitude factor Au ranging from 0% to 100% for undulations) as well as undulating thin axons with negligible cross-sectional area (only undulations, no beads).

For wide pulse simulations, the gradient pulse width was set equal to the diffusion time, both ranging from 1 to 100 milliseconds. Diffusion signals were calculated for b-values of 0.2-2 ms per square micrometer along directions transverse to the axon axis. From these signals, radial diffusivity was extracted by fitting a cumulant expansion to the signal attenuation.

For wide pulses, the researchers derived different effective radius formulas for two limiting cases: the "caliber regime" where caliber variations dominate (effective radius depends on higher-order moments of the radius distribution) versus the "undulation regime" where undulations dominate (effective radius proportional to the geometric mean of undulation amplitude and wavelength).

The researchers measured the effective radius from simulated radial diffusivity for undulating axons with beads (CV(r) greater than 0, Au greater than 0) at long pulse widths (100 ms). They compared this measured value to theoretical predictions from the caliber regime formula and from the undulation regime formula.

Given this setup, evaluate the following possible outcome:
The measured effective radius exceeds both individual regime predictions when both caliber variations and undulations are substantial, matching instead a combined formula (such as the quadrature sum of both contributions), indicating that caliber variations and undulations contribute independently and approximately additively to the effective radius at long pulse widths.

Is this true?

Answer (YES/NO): NO